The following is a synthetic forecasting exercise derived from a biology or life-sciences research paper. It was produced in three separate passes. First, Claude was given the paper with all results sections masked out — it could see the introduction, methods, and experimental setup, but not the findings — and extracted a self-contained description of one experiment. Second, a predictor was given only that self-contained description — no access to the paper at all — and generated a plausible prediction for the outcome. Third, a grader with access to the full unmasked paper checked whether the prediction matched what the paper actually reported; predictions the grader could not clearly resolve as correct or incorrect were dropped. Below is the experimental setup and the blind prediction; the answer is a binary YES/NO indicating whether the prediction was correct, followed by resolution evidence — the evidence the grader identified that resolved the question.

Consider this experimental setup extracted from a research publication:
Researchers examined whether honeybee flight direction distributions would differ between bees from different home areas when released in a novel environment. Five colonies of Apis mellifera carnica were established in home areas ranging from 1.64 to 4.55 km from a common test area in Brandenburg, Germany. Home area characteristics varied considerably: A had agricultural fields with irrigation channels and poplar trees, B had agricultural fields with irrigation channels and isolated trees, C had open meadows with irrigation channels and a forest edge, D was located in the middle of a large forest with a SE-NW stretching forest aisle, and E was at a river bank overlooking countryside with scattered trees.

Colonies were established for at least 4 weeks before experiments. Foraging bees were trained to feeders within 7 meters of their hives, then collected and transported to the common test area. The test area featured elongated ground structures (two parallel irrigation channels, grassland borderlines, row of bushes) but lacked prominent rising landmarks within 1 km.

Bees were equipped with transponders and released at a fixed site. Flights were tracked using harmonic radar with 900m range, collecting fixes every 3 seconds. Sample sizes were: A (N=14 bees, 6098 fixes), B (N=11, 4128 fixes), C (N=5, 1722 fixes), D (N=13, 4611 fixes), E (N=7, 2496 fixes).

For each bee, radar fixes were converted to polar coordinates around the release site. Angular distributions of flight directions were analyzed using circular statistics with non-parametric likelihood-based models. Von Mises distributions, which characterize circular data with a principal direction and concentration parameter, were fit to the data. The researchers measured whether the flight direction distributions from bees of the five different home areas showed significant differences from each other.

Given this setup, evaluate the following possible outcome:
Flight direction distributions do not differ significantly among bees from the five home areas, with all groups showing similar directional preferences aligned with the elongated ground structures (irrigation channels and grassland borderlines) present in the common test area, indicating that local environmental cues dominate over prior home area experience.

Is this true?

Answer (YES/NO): NO